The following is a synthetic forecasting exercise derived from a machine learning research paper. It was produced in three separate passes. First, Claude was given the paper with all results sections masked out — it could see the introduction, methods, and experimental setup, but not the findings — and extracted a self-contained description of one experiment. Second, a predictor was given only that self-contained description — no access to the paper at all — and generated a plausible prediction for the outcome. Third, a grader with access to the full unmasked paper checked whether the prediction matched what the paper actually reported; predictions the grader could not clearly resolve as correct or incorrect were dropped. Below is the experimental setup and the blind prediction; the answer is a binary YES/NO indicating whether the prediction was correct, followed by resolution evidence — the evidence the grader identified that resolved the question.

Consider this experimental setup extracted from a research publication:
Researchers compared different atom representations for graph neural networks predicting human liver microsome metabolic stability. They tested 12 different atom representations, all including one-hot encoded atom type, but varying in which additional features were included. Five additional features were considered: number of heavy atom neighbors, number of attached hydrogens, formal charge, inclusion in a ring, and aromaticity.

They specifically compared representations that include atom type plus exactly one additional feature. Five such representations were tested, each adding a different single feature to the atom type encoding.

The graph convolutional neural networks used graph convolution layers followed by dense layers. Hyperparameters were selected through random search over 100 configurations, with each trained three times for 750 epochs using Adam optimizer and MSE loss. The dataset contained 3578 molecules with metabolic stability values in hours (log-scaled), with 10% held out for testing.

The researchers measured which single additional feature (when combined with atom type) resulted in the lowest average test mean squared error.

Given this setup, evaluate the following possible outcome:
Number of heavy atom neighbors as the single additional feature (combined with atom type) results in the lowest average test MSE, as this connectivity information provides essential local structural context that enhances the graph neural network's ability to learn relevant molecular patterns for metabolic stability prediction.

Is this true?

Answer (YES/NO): NO